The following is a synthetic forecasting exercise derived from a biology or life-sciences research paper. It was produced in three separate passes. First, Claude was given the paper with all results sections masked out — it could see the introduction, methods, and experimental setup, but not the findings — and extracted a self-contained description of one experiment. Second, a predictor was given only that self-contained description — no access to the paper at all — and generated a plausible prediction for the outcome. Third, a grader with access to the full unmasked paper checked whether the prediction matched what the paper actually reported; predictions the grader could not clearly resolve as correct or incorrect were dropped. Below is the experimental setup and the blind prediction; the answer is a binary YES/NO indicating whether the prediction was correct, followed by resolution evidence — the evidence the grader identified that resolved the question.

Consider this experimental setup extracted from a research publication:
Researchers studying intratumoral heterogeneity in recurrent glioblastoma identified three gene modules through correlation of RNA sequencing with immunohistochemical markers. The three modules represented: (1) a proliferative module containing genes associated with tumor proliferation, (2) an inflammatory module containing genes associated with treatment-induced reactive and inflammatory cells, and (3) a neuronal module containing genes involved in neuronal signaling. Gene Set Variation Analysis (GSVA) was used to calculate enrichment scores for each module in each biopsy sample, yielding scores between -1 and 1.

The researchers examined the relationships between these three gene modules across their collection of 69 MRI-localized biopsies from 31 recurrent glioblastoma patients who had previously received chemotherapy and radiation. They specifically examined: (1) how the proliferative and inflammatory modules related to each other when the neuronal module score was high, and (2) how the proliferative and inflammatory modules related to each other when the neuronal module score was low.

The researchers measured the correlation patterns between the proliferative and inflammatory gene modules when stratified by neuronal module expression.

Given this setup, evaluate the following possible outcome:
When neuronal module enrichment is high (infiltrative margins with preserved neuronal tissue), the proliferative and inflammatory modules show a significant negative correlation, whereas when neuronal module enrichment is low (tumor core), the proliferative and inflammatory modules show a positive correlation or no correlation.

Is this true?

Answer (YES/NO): NO